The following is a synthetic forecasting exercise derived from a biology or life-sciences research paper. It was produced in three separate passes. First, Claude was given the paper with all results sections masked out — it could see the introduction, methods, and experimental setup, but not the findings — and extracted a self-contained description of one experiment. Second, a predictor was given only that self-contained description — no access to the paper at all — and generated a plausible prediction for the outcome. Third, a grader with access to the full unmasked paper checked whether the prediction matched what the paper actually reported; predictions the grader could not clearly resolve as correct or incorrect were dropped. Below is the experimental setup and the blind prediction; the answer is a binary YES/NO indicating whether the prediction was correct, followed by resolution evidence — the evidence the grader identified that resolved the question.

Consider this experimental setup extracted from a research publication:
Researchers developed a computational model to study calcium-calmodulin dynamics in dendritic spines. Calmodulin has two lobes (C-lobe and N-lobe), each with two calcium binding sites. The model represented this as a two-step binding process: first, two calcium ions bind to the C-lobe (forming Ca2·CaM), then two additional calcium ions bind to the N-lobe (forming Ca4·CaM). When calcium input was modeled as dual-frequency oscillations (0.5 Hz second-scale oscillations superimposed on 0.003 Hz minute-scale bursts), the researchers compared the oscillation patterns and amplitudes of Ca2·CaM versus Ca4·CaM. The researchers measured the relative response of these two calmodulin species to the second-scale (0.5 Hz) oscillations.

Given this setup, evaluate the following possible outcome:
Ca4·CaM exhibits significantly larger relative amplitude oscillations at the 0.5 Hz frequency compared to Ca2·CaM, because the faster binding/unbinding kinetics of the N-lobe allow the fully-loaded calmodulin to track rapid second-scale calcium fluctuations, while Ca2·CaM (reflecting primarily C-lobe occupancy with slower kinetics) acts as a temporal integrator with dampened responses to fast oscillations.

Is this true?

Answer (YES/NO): NO